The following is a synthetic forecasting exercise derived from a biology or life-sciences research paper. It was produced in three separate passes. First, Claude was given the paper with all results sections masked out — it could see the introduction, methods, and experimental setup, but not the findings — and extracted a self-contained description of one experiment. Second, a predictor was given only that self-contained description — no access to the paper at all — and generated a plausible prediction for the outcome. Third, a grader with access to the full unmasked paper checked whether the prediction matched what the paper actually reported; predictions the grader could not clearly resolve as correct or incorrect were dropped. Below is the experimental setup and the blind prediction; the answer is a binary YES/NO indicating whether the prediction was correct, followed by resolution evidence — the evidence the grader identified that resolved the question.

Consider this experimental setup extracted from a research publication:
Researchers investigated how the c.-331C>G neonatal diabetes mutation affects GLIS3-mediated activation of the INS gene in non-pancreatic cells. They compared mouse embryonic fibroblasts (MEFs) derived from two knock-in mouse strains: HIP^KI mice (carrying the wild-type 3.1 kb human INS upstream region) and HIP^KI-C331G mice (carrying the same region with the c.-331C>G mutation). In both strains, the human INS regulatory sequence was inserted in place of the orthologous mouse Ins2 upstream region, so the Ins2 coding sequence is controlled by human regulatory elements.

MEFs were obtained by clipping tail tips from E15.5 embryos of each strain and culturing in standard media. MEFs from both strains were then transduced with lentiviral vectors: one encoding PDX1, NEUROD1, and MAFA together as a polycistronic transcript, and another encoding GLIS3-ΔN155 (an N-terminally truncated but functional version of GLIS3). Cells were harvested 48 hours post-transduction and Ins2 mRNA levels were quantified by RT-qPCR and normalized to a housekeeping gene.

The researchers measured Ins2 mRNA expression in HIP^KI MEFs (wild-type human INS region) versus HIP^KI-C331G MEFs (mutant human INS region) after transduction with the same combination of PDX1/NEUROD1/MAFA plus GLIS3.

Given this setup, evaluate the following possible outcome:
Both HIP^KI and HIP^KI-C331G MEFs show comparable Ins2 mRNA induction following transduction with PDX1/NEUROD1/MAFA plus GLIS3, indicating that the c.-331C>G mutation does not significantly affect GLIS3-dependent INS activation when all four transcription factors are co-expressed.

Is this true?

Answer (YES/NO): NO